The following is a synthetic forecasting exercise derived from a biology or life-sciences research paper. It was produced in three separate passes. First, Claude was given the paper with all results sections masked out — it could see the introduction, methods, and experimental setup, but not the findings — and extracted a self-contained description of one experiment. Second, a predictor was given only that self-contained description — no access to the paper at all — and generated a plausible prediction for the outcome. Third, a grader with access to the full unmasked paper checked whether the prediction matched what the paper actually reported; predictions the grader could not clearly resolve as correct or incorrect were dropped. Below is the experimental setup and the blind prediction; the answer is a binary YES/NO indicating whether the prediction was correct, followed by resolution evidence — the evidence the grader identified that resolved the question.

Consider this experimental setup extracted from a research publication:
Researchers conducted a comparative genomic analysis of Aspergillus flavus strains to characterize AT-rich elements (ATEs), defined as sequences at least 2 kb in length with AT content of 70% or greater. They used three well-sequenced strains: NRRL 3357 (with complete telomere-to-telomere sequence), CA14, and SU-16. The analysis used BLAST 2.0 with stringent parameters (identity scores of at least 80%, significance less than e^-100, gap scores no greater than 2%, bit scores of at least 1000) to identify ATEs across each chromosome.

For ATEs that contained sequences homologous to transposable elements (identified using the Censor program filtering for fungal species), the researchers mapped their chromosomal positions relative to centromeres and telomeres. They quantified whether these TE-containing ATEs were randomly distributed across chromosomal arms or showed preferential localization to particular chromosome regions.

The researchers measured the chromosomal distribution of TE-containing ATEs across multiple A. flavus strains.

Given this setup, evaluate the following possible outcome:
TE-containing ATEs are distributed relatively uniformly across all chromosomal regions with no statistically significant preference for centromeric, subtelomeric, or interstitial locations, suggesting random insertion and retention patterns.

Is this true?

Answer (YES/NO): NO